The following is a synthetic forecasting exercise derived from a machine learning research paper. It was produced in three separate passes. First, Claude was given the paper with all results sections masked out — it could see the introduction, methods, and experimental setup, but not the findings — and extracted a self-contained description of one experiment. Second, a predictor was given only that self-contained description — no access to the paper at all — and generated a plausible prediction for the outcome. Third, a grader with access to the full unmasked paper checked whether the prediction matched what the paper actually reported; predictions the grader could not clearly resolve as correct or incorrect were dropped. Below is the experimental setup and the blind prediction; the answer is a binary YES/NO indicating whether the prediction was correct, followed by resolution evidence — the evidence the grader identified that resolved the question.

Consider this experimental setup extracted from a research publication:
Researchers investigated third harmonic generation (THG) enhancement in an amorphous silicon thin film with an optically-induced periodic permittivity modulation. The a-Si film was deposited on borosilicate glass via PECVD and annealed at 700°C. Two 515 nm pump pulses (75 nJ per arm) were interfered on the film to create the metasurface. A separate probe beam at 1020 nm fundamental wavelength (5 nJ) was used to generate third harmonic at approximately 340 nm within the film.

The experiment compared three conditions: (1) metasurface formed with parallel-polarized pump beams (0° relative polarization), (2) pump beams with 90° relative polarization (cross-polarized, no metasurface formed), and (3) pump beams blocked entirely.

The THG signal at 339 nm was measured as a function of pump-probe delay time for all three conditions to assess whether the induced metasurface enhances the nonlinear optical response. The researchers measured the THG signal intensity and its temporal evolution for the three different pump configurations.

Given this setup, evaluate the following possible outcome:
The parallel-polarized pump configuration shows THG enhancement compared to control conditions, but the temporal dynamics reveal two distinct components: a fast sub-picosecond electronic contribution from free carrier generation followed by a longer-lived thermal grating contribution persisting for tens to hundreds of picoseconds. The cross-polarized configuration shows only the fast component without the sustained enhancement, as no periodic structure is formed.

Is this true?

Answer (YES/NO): NO